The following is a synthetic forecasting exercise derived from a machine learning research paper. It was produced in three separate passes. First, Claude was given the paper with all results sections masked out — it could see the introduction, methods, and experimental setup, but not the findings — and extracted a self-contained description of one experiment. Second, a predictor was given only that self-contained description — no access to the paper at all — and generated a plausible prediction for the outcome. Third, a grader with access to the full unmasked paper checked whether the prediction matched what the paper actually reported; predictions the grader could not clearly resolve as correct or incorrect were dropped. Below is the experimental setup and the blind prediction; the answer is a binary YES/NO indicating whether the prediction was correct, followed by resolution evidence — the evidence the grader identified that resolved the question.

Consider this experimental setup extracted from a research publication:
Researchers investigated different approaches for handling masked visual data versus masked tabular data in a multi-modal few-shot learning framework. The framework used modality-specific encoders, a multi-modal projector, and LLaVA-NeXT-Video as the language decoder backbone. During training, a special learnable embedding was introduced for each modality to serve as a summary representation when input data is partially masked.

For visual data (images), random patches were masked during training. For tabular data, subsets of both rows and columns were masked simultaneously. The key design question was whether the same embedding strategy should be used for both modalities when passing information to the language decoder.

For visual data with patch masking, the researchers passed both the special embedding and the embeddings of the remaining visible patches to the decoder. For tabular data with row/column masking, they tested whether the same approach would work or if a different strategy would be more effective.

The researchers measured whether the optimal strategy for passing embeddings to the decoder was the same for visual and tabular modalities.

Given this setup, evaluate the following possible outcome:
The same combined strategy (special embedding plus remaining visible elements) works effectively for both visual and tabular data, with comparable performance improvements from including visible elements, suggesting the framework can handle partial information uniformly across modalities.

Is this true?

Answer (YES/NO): NO